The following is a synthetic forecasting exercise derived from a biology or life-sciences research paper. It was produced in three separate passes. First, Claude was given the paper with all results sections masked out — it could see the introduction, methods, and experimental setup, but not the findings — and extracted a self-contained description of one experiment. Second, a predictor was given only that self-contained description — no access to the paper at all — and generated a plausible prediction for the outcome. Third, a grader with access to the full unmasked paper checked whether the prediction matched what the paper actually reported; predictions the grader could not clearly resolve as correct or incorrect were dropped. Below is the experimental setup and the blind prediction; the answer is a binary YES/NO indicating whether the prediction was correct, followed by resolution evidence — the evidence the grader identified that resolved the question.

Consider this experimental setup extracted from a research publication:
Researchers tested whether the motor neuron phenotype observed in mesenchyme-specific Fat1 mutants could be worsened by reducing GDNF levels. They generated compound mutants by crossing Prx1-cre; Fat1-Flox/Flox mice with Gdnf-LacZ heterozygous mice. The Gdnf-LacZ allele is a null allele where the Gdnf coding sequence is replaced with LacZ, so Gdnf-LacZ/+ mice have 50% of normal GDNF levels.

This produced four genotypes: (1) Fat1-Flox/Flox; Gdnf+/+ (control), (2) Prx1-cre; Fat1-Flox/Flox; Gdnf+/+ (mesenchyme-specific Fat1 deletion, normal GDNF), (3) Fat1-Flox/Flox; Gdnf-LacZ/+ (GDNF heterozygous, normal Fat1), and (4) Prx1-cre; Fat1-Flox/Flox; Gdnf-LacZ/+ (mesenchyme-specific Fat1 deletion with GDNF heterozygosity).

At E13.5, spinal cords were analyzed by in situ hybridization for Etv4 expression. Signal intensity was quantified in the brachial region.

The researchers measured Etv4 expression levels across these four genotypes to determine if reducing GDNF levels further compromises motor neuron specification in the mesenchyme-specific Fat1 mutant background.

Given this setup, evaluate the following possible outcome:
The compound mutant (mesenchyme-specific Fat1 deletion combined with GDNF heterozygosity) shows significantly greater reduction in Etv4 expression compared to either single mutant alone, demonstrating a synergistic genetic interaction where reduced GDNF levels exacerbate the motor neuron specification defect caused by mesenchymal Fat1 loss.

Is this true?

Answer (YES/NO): YES